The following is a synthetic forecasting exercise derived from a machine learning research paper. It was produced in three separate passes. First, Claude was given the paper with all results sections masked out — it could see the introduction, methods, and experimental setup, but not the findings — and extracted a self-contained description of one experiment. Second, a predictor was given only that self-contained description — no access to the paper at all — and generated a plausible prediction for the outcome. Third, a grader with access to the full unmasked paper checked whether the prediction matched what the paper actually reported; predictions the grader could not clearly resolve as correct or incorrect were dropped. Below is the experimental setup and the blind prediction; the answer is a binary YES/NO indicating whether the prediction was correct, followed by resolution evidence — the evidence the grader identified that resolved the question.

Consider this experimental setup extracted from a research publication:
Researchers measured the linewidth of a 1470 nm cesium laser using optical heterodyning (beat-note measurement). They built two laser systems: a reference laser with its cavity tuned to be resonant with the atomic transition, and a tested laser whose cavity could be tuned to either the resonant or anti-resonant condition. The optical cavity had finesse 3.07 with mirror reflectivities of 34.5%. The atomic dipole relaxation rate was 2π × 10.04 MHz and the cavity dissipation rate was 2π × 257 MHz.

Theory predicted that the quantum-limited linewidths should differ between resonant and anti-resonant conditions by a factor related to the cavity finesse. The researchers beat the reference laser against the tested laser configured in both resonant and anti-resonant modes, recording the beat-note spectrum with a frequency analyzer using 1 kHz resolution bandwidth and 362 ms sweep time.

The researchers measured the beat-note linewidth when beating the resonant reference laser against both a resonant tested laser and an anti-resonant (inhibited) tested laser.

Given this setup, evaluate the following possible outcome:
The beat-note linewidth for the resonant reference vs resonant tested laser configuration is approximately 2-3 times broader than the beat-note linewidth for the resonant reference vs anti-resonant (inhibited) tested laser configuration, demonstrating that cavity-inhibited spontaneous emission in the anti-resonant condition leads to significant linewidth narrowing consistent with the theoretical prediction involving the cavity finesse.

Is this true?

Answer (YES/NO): NO